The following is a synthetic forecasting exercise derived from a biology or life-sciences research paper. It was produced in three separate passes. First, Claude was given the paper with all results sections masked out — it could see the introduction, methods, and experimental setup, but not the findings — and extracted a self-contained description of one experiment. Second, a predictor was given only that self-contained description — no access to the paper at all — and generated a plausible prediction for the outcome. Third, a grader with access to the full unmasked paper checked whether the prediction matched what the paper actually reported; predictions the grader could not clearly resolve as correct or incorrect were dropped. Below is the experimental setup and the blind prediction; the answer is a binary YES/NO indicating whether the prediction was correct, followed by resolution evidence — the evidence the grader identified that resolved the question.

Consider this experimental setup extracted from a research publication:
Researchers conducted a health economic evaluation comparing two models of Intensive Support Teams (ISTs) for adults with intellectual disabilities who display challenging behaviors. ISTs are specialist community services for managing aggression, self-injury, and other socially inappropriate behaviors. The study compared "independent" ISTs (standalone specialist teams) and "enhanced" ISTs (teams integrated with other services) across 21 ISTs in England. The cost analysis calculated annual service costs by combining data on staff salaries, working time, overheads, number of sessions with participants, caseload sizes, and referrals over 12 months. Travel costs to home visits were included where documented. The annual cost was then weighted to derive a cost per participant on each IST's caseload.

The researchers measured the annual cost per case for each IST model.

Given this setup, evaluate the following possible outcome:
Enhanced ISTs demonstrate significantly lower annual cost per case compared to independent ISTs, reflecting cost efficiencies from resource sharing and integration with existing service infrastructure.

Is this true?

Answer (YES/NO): YES